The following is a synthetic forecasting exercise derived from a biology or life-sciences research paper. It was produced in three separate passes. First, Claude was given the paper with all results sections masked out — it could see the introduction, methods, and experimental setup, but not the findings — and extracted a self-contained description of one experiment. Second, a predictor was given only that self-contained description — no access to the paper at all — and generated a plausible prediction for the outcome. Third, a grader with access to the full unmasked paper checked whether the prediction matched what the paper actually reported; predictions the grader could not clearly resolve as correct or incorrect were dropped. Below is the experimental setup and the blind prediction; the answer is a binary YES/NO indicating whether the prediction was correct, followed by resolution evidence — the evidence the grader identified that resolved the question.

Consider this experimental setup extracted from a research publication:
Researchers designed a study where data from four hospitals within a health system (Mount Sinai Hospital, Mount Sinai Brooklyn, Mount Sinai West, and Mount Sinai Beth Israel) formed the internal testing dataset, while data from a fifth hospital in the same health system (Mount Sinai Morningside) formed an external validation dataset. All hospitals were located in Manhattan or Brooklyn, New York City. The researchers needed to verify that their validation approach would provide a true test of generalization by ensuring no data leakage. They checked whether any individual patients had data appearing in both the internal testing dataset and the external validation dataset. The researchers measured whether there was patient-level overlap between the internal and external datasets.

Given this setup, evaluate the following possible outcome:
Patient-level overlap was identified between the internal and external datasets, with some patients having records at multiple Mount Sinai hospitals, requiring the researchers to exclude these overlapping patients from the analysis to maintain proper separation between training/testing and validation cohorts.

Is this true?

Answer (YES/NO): NO